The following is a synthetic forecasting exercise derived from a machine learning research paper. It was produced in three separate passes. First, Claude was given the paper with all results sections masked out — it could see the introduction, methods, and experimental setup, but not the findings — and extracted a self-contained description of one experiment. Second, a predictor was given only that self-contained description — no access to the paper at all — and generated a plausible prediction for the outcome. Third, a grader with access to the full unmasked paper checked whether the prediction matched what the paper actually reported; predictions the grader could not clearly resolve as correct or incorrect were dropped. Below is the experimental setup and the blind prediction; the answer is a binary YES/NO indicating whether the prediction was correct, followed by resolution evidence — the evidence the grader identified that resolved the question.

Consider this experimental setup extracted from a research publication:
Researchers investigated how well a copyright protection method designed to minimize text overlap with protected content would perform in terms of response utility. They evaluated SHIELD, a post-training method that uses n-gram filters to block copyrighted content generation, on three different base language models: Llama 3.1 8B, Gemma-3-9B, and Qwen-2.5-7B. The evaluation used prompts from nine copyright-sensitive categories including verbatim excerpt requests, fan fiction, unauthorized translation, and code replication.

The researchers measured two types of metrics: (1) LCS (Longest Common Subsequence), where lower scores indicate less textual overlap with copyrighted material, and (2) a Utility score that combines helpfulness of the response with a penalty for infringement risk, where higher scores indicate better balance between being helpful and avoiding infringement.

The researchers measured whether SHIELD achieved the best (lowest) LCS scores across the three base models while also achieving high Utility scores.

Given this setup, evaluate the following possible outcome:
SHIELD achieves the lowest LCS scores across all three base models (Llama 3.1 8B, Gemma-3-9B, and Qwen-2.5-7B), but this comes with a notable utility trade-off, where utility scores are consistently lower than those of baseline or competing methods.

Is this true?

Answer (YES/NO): YES